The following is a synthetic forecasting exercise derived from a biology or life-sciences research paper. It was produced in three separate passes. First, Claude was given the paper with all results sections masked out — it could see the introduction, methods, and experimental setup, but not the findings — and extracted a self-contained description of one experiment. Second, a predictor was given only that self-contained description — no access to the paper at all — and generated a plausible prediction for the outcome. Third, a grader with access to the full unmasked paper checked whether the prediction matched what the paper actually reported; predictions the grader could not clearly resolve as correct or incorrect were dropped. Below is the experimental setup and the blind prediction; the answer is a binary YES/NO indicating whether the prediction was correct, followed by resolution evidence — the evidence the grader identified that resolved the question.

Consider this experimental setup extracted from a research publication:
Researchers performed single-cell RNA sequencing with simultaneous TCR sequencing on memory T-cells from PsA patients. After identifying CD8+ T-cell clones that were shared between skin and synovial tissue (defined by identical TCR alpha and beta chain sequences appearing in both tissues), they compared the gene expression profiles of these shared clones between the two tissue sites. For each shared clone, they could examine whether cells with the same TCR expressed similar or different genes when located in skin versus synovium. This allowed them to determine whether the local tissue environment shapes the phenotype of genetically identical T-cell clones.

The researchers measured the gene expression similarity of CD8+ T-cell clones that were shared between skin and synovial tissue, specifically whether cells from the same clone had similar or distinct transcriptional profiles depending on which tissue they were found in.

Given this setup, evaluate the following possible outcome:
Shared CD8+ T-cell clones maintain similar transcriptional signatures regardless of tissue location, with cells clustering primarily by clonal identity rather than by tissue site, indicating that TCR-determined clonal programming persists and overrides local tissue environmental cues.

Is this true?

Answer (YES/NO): NO